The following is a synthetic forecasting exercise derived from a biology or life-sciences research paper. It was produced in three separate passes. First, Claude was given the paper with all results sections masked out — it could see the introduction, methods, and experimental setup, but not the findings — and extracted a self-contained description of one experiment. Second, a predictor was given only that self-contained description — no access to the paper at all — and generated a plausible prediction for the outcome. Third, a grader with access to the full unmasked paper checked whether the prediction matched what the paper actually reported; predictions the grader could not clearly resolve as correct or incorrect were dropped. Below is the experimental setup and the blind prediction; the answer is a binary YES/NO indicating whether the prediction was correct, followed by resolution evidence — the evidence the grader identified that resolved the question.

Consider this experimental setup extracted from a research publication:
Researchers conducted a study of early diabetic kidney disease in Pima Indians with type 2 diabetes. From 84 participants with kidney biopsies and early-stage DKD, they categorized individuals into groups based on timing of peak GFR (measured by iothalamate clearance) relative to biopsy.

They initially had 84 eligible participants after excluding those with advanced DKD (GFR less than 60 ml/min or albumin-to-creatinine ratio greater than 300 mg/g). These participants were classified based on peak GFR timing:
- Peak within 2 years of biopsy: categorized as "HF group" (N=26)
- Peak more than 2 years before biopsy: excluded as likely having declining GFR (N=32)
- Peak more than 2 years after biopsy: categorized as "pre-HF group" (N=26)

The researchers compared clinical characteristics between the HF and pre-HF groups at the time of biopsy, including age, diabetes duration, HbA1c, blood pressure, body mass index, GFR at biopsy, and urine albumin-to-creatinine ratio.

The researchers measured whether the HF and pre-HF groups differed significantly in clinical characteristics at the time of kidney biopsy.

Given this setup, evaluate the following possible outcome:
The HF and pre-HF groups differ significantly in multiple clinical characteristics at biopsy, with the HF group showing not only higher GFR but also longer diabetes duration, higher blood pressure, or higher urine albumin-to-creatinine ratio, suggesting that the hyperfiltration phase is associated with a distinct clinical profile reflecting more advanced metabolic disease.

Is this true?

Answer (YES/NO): NO